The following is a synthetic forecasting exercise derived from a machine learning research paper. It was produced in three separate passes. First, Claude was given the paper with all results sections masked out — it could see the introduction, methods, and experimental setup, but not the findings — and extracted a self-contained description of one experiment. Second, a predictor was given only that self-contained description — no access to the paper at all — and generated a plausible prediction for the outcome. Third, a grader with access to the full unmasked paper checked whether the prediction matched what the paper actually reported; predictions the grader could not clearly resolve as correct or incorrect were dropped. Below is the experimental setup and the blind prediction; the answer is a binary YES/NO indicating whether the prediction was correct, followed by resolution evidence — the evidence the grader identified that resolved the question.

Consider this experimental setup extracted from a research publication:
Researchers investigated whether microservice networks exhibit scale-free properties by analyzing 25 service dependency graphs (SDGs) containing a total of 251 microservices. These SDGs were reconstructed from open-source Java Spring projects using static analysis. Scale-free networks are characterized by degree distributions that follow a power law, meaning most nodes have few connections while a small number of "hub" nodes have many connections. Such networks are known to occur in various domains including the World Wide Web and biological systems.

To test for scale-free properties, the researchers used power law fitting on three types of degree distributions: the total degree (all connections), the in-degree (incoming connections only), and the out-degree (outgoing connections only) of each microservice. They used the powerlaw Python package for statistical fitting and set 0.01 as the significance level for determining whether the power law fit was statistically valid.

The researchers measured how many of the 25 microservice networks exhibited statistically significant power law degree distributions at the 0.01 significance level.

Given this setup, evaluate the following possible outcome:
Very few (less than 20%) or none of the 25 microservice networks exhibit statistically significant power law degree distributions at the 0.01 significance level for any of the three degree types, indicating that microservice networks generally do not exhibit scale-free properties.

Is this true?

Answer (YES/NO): YES